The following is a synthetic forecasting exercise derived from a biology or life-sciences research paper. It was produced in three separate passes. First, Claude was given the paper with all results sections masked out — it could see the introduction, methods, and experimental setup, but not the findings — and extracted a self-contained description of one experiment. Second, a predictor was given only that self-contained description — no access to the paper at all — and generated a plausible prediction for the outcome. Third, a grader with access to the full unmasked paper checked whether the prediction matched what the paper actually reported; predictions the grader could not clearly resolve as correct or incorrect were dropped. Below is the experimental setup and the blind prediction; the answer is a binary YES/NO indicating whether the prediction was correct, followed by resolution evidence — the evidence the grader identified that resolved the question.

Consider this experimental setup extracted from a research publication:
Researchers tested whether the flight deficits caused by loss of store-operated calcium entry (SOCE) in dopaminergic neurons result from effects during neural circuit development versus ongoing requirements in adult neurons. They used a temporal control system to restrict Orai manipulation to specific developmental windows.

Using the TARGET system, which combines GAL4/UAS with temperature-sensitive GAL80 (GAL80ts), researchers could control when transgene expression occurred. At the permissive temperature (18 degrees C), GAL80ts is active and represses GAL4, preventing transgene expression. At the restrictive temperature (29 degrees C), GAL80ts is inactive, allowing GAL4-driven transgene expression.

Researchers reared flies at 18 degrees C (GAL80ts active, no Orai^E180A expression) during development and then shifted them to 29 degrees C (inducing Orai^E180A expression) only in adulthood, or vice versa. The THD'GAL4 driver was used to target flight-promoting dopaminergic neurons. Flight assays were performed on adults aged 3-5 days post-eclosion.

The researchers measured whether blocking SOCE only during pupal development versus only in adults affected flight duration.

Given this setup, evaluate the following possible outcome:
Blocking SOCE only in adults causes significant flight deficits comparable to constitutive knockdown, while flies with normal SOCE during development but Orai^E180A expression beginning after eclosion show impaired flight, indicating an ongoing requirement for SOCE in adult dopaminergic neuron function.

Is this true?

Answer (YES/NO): NO